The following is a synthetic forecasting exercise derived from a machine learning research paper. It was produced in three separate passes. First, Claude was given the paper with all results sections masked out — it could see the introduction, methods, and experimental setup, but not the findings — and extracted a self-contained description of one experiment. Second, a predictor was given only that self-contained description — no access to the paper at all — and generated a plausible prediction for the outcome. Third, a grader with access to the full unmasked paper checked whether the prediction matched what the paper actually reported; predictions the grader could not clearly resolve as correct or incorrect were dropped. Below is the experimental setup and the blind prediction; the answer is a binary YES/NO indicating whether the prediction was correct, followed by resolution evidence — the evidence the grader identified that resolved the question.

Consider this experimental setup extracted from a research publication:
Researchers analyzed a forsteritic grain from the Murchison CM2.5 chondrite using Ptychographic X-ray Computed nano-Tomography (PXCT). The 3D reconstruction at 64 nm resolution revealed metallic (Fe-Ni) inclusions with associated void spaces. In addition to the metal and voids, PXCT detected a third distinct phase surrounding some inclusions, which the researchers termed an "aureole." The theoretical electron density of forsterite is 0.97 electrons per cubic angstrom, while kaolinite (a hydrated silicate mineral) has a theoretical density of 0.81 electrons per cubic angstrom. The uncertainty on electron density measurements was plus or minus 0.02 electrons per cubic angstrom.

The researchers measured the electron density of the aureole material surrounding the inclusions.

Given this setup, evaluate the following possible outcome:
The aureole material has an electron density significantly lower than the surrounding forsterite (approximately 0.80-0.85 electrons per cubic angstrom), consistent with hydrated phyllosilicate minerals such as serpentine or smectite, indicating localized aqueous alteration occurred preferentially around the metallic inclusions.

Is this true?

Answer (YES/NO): NO